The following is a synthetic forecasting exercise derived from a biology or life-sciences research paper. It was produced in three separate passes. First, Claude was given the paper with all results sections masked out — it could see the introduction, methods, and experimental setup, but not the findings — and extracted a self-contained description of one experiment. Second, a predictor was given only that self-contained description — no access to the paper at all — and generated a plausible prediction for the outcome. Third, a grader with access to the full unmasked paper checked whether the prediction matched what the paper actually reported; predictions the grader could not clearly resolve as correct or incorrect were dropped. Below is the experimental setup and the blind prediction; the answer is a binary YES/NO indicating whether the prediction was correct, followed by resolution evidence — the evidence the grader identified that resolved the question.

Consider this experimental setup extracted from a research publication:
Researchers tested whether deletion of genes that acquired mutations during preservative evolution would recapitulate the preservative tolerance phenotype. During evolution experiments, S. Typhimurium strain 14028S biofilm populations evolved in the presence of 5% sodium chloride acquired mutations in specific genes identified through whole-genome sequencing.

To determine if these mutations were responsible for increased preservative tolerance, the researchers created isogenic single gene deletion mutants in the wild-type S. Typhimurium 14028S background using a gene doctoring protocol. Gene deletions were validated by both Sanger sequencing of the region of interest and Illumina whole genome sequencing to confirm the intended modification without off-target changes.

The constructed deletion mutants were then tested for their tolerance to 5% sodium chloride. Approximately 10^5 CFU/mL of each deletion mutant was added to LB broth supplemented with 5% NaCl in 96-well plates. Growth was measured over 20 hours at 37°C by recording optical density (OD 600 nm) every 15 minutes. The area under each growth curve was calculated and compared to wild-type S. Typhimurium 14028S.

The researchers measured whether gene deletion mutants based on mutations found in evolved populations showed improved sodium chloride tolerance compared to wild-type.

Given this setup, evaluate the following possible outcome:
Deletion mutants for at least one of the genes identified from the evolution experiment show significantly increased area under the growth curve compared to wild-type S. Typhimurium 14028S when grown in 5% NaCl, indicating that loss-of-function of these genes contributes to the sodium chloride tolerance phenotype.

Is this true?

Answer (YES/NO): NO